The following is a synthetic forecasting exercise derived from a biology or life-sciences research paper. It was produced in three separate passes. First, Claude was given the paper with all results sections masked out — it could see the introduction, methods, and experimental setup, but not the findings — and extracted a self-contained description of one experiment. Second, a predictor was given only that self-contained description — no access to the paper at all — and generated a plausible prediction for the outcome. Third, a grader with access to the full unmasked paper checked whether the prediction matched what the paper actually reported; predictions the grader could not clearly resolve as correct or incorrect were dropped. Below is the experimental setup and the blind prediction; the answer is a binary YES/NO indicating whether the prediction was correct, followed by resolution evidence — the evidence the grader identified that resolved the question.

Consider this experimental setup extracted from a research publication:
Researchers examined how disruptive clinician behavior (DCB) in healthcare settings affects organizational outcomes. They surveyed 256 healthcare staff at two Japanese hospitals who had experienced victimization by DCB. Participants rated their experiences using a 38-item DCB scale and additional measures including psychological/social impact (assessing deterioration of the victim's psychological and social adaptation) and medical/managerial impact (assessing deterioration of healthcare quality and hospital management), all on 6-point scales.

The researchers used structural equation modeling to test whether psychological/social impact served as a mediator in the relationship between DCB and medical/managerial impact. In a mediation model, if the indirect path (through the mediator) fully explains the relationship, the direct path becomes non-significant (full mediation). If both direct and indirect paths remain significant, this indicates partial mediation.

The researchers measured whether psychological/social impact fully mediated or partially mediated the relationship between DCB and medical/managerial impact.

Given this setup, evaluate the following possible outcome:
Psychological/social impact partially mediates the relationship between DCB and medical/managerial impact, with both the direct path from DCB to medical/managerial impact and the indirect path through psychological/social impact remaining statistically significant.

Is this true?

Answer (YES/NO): YES